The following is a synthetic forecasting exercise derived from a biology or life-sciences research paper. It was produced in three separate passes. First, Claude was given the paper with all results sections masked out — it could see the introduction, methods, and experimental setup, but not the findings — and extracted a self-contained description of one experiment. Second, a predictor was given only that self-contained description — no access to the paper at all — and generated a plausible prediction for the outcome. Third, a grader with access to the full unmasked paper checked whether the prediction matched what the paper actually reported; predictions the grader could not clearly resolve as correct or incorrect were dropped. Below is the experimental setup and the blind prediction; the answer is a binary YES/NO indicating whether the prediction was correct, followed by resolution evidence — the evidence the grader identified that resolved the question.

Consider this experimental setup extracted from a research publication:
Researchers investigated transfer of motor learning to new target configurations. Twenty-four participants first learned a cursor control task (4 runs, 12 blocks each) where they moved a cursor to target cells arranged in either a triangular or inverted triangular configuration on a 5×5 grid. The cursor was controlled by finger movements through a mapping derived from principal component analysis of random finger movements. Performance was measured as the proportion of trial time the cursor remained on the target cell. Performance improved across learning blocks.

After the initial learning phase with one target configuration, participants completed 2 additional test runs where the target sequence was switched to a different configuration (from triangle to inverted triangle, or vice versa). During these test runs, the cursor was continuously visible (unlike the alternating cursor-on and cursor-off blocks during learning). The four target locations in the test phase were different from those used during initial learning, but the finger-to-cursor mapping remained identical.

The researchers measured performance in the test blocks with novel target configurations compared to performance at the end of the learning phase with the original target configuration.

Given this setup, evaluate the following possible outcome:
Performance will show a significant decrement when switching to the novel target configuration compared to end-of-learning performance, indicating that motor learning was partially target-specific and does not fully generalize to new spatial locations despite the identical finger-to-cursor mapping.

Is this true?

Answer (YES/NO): NO